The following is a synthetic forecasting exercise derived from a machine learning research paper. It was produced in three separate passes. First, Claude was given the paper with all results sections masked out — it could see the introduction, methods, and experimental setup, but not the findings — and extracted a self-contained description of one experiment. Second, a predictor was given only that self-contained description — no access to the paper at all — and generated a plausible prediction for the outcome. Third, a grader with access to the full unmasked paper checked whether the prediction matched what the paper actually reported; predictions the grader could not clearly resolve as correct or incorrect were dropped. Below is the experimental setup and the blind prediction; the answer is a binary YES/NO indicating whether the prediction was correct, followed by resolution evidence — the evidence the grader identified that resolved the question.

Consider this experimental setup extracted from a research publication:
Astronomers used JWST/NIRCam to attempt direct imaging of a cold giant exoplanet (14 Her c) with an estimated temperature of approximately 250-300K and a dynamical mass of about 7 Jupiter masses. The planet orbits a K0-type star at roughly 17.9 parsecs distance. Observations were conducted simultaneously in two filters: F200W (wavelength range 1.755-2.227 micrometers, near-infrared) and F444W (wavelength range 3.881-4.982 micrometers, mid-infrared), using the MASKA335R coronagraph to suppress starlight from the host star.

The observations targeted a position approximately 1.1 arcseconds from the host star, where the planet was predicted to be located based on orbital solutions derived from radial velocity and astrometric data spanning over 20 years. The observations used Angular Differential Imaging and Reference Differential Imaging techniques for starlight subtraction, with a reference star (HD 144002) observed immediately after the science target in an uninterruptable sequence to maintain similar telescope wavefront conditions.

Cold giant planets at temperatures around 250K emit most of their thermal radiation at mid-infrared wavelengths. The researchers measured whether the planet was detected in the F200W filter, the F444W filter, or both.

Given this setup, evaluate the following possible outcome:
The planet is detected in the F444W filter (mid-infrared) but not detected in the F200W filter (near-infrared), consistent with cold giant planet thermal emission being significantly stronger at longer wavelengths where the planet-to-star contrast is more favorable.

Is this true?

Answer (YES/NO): YES